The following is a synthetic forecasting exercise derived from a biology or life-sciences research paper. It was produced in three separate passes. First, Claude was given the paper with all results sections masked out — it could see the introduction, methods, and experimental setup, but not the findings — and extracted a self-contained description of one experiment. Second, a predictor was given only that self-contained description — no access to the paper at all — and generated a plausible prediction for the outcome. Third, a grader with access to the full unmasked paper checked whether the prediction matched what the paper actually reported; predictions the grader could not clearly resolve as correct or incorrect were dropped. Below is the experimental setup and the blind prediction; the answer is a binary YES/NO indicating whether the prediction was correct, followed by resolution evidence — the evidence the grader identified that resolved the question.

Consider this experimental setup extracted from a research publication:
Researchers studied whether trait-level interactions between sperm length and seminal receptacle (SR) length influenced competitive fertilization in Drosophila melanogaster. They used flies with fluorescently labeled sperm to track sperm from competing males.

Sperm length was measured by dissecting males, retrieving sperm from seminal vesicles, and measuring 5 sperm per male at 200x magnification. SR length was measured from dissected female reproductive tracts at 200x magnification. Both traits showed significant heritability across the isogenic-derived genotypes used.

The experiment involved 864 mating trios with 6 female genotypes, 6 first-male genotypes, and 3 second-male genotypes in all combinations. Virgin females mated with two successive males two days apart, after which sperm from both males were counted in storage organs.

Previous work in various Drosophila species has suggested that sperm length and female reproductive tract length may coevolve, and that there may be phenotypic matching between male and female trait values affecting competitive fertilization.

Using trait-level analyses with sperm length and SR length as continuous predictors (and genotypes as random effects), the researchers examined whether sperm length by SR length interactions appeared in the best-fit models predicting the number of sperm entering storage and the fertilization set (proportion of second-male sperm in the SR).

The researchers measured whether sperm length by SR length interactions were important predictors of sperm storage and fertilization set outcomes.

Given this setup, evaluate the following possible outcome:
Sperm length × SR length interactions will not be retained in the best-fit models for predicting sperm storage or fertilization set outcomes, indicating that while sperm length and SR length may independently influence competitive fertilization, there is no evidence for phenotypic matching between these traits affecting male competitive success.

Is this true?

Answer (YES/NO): NO